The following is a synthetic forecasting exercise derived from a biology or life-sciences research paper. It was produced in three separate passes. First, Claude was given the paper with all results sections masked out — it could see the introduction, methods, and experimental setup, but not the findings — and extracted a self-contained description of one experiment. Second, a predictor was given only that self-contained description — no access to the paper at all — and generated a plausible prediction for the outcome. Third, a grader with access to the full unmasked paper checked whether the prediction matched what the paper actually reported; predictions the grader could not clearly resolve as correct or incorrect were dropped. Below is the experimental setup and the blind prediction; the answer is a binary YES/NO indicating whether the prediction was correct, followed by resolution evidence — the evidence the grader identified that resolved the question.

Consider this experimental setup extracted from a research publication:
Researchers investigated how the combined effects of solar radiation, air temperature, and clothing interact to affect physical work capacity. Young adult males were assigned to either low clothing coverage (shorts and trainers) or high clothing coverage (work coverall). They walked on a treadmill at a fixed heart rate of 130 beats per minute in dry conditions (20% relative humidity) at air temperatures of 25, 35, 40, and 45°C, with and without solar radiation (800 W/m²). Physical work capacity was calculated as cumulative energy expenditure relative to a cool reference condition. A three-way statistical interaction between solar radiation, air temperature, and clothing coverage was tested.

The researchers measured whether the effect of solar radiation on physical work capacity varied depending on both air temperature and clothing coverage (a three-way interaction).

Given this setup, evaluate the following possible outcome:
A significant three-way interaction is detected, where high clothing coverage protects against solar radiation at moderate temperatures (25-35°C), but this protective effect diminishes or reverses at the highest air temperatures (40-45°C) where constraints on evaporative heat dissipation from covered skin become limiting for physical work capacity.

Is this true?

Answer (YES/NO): NO